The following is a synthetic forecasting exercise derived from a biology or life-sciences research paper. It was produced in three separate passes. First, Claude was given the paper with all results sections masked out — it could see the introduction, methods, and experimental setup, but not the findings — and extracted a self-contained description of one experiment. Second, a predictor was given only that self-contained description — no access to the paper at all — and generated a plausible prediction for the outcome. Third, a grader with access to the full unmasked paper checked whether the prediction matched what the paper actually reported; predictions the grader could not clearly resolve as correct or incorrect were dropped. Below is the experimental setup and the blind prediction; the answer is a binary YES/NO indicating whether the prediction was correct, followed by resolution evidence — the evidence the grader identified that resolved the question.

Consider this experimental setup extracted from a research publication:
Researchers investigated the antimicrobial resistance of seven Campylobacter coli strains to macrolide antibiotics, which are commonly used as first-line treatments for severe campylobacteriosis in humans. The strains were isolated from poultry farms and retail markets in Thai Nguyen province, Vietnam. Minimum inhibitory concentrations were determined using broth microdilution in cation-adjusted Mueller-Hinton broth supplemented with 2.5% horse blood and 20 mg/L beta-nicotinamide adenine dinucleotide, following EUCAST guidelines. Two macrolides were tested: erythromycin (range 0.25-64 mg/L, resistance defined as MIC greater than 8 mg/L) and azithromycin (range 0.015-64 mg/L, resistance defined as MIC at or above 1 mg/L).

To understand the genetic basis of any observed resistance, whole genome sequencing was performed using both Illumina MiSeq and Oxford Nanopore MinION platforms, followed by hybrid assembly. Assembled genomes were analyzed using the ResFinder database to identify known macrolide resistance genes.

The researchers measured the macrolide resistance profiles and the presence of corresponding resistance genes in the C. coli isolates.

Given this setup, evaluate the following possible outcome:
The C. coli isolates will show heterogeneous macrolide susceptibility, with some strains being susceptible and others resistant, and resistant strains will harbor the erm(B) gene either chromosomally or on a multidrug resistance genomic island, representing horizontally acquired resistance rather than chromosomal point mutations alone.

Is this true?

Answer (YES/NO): NO